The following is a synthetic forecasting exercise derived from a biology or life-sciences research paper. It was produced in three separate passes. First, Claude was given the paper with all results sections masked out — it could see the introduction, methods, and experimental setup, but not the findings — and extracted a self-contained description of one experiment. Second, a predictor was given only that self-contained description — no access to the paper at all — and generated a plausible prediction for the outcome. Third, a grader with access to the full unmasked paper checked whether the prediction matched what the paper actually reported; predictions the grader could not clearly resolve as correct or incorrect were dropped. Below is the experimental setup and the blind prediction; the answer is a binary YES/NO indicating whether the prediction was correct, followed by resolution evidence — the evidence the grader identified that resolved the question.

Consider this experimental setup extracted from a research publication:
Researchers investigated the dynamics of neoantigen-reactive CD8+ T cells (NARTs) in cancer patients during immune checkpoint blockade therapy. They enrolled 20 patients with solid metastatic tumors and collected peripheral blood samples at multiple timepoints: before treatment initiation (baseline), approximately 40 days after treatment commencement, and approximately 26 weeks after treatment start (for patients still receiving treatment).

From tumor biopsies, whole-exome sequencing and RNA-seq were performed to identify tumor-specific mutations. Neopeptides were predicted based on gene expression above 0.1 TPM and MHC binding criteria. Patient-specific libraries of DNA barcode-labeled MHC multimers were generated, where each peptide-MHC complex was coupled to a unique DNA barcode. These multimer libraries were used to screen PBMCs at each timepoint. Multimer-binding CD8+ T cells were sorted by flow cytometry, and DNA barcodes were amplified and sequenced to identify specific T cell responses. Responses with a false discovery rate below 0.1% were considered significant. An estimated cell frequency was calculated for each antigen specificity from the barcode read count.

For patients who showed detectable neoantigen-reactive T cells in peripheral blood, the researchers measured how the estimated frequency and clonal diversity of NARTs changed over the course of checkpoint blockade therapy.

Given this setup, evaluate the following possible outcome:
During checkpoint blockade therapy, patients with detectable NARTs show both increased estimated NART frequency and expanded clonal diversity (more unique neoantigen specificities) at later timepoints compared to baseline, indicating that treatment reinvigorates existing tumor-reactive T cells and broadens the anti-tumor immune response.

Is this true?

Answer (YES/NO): NO